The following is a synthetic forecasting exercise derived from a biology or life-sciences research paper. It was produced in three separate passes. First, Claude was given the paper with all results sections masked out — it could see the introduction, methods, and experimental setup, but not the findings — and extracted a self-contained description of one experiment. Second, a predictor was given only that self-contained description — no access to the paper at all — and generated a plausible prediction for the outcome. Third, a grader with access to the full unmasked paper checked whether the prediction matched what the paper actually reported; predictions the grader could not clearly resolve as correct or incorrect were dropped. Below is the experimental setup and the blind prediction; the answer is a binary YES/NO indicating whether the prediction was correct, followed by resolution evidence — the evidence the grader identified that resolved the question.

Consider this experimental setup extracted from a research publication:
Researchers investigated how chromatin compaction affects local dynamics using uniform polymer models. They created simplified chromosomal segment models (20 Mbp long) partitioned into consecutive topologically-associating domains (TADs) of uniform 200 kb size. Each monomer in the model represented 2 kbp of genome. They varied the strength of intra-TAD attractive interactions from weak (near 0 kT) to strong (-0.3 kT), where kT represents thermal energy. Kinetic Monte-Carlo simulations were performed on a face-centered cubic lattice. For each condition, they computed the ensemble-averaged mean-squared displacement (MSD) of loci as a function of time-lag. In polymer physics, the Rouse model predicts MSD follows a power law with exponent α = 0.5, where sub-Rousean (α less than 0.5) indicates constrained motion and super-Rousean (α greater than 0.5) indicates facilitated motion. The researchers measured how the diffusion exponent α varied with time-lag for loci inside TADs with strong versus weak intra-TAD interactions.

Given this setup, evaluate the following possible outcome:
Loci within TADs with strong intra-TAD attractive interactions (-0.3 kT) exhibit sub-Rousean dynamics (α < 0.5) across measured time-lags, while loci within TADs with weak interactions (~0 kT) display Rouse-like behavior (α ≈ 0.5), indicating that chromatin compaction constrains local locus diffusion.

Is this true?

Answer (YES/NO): NO